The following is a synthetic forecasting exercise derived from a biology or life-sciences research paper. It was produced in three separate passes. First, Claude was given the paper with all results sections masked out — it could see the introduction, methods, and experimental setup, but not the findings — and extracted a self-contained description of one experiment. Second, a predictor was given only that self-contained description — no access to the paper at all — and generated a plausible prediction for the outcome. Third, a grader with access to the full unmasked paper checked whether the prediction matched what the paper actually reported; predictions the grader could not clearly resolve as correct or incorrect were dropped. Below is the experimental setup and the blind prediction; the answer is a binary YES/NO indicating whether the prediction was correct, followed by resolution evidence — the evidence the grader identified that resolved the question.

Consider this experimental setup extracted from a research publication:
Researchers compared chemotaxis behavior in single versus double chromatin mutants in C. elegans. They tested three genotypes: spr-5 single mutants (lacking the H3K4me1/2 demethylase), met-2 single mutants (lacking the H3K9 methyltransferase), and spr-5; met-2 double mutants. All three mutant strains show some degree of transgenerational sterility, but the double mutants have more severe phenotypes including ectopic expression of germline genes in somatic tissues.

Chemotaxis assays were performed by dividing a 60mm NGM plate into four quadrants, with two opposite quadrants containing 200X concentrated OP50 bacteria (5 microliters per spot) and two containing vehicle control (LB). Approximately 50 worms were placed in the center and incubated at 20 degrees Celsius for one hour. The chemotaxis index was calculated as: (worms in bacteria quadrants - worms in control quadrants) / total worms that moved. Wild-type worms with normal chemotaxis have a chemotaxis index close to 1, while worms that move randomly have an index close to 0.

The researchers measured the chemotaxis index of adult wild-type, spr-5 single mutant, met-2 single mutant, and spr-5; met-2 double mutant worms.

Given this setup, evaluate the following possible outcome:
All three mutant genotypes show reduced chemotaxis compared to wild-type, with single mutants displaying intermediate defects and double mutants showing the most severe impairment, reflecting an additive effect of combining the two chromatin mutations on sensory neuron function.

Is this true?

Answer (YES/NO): NO